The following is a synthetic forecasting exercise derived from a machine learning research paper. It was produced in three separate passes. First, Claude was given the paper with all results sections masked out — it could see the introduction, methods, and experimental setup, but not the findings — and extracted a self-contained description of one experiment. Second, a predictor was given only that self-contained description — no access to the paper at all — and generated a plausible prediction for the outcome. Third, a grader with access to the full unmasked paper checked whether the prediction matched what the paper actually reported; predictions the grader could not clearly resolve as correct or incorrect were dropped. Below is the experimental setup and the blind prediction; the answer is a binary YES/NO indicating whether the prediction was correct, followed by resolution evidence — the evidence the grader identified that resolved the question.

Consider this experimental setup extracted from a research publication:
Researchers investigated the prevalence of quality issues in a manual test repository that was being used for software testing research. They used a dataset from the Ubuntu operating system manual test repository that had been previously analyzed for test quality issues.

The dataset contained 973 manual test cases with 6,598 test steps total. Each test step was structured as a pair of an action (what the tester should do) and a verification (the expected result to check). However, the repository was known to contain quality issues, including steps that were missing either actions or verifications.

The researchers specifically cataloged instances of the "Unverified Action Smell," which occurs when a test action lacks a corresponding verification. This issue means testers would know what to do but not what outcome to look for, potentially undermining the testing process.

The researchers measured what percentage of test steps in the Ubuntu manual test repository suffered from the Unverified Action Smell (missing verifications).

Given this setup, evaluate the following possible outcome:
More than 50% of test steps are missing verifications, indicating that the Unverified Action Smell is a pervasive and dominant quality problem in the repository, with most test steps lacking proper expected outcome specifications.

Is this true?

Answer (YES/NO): NO